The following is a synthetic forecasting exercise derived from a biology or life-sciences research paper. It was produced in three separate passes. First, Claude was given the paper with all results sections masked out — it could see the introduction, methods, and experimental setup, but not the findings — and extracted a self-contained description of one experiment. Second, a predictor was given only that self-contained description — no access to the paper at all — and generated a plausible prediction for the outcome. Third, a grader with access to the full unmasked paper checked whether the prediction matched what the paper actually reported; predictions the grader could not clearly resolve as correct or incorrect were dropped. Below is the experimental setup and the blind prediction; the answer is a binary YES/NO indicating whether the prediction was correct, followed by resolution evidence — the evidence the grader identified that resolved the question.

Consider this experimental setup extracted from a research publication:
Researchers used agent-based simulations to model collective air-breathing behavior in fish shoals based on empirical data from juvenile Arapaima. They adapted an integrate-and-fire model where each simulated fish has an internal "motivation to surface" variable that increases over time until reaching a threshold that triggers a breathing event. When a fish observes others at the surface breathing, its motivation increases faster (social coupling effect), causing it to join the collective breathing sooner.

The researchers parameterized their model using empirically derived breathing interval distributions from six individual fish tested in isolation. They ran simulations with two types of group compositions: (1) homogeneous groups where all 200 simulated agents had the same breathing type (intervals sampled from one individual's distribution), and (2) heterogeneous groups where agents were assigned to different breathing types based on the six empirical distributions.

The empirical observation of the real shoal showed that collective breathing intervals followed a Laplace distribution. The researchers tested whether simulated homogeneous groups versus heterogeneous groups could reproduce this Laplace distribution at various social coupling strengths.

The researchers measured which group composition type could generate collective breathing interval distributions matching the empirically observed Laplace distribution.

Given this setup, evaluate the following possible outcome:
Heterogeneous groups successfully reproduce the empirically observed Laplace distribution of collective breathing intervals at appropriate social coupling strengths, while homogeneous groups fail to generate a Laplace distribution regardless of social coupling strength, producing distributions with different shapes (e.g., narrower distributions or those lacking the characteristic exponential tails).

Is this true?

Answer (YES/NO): NO